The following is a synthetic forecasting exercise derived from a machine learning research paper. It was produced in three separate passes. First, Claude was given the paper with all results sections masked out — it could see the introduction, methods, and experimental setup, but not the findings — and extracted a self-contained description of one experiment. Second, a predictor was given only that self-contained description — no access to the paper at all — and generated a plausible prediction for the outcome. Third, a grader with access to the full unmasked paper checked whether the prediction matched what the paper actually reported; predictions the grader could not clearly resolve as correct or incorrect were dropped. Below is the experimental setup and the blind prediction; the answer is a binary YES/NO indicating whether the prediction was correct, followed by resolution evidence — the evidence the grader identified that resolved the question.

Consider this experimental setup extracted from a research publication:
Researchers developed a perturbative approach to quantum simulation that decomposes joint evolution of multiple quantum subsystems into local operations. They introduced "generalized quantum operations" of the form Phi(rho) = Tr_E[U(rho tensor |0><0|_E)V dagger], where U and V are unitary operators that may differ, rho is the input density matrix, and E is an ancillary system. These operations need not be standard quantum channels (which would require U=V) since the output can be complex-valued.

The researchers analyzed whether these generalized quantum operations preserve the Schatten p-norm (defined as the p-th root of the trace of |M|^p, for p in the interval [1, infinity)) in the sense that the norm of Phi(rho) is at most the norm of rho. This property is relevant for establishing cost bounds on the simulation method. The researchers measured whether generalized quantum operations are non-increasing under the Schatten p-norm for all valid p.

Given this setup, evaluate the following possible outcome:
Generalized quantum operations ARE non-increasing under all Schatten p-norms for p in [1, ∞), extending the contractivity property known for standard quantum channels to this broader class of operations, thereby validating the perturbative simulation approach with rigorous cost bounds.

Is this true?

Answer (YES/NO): YES